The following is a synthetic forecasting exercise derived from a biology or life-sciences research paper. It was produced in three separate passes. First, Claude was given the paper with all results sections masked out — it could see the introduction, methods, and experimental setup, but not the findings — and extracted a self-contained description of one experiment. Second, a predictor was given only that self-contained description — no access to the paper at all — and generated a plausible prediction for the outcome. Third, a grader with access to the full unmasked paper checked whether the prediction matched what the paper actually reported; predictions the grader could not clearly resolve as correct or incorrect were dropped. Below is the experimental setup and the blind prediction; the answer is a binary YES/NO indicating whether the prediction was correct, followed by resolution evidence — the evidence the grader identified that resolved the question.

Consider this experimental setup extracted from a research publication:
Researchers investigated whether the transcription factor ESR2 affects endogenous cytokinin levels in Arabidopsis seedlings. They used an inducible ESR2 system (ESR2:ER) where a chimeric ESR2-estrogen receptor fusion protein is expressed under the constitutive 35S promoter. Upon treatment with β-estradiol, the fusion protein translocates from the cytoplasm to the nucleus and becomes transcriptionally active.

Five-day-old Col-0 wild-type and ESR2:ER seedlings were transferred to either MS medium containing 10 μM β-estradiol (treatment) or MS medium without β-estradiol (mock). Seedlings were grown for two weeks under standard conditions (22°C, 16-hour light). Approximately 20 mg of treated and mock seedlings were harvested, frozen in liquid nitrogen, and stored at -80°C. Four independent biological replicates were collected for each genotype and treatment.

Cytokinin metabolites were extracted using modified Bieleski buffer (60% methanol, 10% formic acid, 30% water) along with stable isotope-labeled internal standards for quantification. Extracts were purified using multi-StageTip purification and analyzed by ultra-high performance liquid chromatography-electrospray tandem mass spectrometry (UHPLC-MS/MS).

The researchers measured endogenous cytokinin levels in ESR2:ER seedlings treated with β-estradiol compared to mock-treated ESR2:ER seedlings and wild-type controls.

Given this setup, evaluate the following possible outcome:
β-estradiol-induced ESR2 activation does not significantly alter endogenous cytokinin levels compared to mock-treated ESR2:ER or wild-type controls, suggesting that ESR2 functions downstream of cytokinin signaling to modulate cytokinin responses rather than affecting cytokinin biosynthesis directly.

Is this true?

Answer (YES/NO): NO